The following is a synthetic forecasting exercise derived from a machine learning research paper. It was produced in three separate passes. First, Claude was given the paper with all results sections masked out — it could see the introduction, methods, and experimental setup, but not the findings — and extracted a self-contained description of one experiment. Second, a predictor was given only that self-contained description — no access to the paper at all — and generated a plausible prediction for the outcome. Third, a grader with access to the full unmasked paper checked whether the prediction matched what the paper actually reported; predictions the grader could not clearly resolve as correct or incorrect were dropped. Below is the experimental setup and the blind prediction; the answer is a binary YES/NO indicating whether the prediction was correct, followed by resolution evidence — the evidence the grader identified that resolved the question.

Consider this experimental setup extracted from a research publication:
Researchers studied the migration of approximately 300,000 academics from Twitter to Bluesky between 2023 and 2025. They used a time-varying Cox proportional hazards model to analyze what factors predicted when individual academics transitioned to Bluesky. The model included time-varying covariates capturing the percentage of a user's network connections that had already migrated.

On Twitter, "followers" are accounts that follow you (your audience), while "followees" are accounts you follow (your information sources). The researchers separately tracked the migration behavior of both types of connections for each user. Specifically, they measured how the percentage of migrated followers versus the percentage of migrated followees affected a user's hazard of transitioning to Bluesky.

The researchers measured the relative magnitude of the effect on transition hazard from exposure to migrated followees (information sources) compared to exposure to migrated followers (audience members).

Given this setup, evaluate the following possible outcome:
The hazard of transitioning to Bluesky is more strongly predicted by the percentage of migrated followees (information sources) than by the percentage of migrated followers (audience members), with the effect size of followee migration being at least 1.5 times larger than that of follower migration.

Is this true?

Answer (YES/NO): YES